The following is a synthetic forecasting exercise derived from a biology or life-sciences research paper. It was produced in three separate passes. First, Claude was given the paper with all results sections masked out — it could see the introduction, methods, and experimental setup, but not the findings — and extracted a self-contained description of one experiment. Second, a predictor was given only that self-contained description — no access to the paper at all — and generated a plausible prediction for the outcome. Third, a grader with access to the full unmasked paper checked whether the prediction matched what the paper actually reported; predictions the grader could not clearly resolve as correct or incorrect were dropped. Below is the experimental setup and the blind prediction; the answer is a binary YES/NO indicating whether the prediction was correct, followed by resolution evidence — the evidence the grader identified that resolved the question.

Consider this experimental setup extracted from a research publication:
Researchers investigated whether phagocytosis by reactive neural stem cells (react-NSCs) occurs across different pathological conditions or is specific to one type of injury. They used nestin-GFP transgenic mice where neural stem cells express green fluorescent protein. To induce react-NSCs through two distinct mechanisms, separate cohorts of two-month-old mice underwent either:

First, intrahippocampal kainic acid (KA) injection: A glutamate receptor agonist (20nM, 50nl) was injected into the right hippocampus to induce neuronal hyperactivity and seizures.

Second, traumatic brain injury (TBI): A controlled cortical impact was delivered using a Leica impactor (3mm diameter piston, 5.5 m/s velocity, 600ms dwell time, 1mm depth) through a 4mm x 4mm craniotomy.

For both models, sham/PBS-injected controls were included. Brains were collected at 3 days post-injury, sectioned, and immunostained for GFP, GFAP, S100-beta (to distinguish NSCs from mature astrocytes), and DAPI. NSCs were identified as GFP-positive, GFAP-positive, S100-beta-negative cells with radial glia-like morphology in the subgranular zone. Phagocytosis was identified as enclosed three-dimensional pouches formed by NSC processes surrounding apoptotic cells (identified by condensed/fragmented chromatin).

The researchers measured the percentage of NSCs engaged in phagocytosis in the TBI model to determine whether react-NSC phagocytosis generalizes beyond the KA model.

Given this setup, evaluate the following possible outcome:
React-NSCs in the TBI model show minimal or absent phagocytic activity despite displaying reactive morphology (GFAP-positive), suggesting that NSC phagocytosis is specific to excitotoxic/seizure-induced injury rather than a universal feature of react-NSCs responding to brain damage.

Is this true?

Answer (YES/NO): NO